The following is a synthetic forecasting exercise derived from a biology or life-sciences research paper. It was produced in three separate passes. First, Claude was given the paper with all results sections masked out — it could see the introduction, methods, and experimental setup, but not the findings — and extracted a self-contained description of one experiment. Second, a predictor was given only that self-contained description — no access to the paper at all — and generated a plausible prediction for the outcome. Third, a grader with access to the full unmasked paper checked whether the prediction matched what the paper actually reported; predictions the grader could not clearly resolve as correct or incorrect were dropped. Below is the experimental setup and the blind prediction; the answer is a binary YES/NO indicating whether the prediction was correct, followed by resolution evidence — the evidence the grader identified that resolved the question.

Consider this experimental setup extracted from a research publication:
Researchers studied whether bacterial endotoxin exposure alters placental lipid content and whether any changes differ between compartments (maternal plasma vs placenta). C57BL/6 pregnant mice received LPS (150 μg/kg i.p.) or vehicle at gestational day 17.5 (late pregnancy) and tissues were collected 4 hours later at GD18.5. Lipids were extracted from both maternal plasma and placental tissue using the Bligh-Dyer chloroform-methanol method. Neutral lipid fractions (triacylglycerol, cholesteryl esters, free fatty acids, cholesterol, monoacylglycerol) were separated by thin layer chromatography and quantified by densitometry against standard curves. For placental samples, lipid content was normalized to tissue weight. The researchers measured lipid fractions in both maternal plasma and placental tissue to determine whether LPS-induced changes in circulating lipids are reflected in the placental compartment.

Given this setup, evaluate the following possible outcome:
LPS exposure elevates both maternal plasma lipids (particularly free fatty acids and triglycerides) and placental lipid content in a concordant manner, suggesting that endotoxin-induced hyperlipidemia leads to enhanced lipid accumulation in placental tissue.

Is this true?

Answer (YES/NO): NO